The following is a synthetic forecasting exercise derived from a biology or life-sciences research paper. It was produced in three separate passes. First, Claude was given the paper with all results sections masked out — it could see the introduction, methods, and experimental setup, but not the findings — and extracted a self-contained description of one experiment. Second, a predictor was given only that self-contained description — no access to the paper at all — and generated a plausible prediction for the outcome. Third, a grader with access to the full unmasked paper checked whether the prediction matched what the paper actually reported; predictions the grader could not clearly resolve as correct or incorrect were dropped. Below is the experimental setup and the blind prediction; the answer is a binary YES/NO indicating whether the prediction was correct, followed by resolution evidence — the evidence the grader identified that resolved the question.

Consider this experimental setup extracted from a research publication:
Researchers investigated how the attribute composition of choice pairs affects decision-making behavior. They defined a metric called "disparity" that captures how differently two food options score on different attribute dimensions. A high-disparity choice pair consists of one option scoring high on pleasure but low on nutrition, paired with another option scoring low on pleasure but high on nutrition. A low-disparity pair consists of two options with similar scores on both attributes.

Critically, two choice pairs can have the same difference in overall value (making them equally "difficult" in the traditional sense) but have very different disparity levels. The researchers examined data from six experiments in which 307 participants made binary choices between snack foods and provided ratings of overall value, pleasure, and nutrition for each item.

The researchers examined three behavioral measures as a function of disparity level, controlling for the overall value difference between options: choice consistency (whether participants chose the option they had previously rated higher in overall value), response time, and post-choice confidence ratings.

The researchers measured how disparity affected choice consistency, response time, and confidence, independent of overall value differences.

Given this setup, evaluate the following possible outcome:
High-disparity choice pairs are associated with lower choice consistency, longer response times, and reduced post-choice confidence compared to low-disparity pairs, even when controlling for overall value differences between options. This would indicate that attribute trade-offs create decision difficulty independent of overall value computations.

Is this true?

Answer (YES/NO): NO